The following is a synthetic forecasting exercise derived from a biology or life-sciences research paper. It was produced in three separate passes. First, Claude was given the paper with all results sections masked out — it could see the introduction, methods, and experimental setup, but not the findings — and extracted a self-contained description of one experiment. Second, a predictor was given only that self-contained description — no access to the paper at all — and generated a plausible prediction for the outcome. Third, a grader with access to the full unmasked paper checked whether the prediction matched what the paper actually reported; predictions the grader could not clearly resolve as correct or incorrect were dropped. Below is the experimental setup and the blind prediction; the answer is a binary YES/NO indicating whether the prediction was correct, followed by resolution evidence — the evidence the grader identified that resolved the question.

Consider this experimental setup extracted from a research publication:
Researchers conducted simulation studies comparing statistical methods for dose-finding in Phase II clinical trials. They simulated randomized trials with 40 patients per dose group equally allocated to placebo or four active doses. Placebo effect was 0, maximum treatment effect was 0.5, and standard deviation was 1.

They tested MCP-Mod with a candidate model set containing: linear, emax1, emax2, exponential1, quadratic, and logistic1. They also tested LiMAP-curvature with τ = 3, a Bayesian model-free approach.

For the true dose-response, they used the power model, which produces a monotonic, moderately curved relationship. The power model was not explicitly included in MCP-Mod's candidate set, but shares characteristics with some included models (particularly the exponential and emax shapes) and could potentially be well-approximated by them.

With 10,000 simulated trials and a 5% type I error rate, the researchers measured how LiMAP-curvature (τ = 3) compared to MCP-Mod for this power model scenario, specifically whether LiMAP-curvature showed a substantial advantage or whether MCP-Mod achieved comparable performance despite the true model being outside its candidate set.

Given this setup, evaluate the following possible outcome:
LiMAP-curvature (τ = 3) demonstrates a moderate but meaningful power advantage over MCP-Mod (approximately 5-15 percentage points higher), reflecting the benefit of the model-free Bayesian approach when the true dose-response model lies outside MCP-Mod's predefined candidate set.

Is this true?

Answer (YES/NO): NO